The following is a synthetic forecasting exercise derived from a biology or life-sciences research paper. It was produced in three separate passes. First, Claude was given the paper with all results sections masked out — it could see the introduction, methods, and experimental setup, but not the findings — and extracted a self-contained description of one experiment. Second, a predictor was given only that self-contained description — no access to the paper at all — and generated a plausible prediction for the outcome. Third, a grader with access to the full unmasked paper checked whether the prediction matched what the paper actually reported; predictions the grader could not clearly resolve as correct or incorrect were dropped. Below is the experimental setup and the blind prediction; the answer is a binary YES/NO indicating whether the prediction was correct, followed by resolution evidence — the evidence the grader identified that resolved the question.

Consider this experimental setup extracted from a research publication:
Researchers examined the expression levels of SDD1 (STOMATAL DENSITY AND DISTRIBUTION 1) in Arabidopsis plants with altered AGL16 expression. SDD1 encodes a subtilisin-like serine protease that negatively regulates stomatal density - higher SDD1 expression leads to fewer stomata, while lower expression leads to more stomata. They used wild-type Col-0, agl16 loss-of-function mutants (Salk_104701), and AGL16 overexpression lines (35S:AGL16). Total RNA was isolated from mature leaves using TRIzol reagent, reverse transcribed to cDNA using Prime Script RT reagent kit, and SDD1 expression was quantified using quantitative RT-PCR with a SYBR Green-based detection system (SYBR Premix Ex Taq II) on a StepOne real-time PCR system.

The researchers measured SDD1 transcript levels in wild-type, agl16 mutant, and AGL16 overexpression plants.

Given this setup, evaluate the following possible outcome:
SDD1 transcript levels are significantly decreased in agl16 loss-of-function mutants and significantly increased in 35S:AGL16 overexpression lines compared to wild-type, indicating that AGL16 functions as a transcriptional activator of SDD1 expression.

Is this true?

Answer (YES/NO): NO